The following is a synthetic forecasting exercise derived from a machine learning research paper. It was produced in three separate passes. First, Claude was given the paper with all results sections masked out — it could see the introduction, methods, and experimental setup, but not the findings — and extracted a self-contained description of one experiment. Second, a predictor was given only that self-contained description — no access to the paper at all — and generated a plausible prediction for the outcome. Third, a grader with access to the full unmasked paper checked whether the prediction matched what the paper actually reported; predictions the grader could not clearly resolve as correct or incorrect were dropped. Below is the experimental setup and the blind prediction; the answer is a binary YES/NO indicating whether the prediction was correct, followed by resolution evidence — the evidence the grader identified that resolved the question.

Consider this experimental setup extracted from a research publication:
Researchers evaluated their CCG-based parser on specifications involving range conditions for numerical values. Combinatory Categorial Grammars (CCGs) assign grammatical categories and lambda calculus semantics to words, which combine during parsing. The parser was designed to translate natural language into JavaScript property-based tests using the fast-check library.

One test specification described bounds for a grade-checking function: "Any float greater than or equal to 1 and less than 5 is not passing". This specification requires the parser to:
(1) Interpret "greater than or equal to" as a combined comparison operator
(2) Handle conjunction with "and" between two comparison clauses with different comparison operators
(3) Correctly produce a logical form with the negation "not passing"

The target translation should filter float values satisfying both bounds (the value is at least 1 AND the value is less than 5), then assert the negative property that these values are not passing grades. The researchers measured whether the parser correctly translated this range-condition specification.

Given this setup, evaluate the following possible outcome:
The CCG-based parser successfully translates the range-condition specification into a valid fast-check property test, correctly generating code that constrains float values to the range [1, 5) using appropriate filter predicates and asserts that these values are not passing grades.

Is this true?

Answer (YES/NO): YES